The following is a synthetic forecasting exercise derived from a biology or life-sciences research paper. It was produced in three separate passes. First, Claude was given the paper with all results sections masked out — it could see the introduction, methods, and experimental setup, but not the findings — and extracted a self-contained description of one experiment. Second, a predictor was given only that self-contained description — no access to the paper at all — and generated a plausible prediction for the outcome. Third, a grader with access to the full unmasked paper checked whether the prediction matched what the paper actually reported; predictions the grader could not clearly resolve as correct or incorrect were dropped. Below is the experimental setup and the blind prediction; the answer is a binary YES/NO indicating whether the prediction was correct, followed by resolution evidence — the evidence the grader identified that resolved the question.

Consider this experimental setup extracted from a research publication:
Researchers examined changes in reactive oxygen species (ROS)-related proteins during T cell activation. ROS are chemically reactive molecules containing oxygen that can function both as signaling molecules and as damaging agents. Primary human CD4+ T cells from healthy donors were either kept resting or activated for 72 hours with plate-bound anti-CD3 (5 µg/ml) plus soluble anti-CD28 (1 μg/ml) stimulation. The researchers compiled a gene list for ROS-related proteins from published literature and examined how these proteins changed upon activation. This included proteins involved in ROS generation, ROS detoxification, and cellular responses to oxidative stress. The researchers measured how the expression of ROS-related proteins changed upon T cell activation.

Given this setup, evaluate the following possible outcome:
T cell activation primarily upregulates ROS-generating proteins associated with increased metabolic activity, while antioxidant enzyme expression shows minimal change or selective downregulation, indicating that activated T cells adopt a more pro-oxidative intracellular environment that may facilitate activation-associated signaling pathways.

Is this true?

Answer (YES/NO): NO